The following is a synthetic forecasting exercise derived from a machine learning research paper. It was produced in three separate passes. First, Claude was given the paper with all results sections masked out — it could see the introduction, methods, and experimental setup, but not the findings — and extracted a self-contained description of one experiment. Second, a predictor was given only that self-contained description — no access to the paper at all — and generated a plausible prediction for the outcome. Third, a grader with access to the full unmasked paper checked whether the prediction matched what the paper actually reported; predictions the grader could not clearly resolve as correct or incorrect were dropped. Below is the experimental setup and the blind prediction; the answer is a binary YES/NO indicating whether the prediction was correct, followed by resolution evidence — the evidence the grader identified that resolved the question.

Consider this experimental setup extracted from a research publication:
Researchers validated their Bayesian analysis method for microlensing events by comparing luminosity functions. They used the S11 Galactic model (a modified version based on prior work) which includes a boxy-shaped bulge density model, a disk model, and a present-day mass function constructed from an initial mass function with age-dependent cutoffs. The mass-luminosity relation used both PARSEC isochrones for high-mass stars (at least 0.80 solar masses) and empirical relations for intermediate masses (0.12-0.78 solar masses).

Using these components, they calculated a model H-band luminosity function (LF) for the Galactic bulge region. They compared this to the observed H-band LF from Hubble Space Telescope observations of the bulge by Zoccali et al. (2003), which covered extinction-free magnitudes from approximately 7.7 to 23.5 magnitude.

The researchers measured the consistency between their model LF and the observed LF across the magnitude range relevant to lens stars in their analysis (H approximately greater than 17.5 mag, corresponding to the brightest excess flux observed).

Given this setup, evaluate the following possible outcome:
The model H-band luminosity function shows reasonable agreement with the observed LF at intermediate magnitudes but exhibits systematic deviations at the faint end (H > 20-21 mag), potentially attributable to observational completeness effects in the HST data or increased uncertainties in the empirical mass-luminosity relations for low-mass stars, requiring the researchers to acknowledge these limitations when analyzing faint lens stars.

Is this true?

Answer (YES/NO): NO